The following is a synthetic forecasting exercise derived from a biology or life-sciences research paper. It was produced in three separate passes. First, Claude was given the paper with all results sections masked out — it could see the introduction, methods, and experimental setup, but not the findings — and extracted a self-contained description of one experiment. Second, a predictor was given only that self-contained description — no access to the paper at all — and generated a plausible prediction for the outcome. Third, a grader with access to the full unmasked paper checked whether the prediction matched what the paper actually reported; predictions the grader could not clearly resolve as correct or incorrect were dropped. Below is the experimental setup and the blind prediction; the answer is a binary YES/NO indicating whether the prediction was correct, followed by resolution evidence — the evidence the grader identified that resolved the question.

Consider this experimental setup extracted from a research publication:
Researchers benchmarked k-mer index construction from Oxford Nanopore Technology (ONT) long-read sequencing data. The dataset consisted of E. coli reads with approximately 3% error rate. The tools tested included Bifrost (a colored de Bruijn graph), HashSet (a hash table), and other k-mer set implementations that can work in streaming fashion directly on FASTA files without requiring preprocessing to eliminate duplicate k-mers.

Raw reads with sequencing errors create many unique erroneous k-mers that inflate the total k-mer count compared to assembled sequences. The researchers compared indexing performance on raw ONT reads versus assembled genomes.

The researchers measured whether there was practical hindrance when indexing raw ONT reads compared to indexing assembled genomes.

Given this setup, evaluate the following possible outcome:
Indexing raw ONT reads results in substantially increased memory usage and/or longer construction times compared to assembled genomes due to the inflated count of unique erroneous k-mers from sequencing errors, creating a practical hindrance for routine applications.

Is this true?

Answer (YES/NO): NO